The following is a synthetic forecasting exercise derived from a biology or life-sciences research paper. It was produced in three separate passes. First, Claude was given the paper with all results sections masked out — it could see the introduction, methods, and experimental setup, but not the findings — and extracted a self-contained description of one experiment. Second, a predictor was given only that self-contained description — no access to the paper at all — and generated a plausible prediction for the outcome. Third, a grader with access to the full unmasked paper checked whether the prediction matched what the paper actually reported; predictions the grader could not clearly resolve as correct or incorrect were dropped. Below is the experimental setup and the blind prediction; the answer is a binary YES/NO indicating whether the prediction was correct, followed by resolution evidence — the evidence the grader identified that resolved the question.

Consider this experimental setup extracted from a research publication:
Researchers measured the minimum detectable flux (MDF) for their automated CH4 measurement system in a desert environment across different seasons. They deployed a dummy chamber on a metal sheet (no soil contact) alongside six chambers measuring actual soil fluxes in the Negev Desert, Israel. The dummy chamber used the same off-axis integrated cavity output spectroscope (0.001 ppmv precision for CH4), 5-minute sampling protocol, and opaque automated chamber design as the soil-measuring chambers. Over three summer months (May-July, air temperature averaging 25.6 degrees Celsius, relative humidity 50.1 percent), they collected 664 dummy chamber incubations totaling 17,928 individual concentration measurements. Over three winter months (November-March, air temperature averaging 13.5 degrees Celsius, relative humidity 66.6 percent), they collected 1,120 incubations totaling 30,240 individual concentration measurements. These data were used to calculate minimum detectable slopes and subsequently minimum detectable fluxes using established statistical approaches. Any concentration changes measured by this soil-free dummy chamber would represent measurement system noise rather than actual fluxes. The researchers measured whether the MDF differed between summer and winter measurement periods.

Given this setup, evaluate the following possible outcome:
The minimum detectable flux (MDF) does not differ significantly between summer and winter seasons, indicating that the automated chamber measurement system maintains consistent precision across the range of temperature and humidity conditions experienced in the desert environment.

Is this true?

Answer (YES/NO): NO